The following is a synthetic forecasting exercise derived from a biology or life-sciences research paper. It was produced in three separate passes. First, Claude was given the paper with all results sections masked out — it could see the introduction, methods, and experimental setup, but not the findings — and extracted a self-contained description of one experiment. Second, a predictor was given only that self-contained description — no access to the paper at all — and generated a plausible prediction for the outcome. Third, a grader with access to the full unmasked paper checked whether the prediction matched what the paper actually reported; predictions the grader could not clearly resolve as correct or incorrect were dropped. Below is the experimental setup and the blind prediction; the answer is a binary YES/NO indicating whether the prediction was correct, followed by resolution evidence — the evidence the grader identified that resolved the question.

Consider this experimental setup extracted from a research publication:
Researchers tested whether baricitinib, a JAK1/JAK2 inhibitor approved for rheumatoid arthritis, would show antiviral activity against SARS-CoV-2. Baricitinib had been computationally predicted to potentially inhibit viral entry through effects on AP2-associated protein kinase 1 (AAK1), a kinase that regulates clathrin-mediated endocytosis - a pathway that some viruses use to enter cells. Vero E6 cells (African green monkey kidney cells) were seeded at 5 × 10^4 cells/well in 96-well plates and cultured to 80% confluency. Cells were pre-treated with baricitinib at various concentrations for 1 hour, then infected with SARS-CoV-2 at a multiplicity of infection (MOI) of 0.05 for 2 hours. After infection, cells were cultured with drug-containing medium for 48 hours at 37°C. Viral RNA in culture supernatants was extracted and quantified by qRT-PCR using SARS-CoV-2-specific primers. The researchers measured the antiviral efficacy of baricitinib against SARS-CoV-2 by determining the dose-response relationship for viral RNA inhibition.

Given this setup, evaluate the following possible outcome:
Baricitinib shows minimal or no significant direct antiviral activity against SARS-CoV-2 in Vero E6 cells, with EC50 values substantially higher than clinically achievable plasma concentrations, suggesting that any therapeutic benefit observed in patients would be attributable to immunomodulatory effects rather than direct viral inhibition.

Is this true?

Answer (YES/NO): YES